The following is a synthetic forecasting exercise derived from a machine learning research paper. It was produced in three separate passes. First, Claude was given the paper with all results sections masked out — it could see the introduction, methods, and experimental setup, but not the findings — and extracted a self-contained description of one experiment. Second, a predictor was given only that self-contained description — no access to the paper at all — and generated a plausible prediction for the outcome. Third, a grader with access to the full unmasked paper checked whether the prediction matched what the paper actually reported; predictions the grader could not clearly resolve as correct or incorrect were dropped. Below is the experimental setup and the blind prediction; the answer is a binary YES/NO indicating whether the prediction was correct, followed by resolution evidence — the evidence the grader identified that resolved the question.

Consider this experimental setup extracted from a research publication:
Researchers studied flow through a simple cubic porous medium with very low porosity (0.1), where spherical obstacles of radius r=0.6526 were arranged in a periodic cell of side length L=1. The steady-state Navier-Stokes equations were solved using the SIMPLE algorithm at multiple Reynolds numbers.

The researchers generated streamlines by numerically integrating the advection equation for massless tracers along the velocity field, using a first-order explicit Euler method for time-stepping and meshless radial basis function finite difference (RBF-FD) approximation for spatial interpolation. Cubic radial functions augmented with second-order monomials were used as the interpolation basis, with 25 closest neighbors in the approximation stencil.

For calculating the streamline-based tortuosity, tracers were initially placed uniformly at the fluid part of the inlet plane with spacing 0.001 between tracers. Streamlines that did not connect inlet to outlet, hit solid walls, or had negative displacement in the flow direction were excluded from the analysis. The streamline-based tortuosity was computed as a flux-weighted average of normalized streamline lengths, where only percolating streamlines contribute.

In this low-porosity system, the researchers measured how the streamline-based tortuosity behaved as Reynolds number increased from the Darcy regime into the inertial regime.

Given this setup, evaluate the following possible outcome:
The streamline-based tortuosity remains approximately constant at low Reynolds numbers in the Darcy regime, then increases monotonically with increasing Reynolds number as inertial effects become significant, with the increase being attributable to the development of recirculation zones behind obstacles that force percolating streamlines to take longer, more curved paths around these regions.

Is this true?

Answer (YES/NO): NO